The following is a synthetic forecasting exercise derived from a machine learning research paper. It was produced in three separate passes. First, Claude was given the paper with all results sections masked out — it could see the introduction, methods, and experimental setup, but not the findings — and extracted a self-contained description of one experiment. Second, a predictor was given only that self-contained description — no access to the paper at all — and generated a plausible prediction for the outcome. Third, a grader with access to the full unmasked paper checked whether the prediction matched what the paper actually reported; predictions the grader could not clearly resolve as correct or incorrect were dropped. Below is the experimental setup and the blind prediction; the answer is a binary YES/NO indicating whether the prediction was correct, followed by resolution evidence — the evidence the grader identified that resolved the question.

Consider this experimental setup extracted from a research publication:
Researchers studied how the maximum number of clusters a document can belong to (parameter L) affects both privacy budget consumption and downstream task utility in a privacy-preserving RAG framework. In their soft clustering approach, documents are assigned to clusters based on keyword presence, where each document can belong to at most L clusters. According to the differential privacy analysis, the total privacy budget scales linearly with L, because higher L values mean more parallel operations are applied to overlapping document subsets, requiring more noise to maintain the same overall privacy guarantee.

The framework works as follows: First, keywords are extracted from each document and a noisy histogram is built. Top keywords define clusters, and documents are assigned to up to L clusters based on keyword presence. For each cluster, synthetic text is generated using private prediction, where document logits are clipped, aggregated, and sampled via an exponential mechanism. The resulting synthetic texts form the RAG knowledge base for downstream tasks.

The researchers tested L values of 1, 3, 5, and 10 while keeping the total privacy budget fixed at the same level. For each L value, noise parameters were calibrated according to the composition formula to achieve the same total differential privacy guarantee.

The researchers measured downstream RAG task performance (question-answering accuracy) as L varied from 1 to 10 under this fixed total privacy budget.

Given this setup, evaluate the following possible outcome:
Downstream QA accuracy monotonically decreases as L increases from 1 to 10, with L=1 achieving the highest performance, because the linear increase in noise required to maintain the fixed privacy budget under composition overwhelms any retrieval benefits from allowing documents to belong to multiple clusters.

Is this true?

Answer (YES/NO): NO